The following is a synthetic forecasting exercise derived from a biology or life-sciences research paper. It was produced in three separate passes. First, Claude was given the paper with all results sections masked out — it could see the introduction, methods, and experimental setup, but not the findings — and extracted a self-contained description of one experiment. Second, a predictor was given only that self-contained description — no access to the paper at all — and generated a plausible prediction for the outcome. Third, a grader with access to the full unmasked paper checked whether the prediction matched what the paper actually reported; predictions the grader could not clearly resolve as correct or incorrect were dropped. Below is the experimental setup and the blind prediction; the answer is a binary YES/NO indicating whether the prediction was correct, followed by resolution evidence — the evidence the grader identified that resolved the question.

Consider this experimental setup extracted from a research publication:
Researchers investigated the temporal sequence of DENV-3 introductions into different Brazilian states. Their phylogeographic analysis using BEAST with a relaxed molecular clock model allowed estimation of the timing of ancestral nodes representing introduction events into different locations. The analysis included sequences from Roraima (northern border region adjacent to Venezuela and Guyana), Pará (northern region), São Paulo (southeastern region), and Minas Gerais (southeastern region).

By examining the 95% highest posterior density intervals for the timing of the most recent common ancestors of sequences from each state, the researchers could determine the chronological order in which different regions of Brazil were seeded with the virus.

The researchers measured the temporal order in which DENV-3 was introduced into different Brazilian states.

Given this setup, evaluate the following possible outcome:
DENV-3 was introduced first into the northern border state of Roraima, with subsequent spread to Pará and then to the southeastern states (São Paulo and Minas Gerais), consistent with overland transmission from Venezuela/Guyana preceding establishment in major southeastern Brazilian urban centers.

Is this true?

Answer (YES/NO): NO